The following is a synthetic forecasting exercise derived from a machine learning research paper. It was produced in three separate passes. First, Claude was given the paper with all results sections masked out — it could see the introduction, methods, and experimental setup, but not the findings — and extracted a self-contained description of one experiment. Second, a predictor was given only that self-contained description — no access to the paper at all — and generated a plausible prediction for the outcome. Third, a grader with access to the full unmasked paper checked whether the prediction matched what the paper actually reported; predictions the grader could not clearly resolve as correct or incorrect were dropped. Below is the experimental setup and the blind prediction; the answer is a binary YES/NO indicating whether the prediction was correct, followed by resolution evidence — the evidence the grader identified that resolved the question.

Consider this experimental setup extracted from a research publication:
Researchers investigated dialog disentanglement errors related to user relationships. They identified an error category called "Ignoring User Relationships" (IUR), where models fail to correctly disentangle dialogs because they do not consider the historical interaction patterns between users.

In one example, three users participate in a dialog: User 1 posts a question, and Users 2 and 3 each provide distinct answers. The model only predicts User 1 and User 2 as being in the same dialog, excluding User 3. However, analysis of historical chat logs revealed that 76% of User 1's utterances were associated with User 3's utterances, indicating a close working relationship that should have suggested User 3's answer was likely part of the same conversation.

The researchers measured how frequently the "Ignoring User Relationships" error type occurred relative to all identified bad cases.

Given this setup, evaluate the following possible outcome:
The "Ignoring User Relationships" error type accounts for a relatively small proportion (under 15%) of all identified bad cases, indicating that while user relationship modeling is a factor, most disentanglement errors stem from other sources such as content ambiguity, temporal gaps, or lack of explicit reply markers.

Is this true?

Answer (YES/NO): YES